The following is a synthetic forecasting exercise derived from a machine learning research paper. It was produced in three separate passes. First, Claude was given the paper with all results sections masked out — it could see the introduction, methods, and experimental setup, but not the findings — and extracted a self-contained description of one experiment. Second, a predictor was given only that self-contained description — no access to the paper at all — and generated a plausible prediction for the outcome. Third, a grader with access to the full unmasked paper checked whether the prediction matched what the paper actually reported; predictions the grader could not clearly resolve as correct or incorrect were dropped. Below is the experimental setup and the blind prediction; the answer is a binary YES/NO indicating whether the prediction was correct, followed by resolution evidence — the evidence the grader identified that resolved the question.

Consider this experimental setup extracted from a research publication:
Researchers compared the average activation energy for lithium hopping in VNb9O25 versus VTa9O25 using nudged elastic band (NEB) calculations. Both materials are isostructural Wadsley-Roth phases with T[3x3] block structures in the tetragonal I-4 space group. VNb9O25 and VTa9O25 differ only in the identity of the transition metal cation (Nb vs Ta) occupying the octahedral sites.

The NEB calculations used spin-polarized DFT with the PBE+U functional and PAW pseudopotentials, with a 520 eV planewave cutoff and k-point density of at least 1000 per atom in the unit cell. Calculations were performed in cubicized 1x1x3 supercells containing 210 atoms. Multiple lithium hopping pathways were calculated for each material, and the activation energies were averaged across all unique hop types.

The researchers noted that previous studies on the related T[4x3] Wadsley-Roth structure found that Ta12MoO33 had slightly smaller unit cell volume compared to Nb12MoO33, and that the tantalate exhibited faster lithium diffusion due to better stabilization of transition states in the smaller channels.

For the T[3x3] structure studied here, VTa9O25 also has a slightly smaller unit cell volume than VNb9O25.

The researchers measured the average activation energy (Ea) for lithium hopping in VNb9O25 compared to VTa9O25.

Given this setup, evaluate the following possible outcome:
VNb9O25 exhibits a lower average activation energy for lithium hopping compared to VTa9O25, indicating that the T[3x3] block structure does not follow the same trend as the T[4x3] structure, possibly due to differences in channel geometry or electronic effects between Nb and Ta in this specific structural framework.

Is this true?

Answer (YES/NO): YES